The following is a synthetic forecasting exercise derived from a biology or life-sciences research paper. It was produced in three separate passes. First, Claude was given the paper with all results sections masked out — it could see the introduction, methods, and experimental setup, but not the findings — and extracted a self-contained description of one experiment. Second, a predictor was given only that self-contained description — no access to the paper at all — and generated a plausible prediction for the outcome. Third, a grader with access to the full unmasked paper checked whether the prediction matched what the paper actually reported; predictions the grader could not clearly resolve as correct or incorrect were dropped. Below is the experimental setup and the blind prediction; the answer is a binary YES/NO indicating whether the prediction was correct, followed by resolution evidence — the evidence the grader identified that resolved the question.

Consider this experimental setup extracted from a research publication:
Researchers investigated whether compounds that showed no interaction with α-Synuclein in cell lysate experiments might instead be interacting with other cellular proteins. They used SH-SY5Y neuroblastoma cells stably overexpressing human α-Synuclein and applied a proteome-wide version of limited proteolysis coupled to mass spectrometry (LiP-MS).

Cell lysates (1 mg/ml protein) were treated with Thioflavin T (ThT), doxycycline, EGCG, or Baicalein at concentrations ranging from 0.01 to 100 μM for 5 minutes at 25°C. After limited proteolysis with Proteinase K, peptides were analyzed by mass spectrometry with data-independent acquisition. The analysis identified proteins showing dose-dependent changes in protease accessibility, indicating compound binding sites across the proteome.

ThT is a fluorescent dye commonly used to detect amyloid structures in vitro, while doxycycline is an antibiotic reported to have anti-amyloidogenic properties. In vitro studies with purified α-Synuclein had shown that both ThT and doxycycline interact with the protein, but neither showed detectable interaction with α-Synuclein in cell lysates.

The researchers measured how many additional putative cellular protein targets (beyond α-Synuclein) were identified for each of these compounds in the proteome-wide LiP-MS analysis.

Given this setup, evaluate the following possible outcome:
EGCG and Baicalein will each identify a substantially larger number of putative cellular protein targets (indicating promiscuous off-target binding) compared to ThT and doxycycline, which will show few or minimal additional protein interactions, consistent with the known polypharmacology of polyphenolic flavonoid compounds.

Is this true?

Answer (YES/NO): YES